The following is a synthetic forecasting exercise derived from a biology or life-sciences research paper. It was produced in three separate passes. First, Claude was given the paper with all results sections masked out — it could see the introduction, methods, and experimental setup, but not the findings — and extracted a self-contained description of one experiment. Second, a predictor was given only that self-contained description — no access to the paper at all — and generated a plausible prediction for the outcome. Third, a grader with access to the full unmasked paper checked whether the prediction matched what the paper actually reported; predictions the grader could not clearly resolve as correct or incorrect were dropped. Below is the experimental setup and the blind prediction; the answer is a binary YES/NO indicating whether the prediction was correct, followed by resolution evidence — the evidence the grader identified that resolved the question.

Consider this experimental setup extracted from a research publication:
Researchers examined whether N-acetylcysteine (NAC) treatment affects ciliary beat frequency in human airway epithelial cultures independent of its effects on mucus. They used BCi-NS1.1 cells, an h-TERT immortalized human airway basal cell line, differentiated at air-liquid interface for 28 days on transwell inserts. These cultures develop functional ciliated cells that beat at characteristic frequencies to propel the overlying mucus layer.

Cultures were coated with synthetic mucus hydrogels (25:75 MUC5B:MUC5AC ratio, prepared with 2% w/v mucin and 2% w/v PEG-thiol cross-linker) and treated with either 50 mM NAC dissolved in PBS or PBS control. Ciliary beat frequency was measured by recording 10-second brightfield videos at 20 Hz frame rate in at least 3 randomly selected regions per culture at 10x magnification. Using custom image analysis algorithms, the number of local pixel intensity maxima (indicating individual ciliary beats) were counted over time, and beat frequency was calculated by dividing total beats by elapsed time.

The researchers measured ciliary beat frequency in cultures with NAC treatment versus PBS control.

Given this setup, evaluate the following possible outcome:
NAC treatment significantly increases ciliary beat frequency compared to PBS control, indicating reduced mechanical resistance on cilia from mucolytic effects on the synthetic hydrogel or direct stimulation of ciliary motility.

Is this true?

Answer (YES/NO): NO